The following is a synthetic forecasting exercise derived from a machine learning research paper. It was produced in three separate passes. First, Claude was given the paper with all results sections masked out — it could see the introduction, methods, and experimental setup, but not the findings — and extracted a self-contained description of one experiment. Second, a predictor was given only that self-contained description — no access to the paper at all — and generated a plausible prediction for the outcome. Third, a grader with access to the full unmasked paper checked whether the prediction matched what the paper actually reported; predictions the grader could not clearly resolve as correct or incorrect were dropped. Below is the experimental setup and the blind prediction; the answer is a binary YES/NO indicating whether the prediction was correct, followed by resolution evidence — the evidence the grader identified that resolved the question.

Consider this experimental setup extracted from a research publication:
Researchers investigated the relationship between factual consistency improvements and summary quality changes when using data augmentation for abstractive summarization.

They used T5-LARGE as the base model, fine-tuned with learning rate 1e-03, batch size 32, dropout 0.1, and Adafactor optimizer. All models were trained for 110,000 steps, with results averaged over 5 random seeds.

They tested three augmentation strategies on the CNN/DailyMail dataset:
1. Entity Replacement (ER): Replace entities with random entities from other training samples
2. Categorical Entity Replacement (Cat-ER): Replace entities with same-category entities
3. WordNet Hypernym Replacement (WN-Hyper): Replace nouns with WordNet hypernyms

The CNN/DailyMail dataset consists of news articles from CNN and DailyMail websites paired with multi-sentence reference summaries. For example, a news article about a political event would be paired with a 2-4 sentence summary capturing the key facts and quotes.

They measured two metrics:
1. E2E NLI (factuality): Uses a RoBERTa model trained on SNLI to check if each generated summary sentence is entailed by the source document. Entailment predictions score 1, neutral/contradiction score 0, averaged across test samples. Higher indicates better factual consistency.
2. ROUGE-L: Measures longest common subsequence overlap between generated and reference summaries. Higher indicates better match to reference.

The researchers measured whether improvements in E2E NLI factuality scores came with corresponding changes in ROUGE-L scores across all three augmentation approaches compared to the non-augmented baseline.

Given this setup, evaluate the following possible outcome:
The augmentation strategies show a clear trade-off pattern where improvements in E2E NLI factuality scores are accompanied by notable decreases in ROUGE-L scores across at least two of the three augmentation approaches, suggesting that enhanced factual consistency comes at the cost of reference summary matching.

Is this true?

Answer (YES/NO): NO